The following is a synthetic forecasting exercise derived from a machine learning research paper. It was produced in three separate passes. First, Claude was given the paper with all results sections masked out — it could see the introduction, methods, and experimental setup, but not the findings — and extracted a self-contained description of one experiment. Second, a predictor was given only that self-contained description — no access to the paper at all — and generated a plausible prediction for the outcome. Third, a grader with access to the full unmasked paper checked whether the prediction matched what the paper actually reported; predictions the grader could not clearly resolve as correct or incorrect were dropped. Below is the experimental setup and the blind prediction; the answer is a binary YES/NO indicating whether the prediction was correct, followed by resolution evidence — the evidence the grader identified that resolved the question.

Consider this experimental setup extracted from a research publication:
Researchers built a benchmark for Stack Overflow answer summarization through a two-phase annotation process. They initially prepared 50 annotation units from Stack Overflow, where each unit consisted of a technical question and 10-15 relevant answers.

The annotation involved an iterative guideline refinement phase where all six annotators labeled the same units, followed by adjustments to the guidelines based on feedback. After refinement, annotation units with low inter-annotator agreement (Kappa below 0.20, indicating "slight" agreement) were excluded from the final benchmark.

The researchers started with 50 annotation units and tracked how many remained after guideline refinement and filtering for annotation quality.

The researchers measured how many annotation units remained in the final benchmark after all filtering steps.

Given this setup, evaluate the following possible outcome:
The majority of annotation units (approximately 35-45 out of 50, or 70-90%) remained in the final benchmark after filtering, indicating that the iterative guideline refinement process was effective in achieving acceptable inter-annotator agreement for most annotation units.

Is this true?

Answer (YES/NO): YES